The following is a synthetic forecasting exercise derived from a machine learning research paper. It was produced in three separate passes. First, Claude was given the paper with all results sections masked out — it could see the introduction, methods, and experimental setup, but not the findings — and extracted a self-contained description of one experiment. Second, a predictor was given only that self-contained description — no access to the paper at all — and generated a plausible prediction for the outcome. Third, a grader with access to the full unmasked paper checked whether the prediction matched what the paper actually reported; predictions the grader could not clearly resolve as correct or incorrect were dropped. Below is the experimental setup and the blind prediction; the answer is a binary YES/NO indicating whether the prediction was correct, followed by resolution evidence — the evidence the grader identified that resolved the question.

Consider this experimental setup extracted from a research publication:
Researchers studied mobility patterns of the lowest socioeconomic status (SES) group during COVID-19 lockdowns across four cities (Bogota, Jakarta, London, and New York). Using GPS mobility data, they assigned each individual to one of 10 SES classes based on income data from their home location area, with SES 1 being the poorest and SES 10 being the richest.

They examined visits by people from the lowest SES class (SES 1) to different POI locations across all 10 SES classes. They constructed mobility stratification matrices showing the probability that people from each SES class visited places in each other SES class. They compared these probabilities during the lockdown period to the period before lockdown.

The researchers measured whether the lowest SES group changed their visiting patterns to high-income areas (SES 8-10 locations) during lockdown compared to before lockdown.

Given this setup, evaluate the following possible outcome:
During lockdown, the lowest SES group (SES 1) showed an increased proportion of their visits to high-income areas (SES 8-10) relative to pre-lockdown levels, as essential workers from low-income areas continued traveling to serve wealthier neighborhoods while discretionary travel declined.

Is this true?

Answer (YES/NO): NO